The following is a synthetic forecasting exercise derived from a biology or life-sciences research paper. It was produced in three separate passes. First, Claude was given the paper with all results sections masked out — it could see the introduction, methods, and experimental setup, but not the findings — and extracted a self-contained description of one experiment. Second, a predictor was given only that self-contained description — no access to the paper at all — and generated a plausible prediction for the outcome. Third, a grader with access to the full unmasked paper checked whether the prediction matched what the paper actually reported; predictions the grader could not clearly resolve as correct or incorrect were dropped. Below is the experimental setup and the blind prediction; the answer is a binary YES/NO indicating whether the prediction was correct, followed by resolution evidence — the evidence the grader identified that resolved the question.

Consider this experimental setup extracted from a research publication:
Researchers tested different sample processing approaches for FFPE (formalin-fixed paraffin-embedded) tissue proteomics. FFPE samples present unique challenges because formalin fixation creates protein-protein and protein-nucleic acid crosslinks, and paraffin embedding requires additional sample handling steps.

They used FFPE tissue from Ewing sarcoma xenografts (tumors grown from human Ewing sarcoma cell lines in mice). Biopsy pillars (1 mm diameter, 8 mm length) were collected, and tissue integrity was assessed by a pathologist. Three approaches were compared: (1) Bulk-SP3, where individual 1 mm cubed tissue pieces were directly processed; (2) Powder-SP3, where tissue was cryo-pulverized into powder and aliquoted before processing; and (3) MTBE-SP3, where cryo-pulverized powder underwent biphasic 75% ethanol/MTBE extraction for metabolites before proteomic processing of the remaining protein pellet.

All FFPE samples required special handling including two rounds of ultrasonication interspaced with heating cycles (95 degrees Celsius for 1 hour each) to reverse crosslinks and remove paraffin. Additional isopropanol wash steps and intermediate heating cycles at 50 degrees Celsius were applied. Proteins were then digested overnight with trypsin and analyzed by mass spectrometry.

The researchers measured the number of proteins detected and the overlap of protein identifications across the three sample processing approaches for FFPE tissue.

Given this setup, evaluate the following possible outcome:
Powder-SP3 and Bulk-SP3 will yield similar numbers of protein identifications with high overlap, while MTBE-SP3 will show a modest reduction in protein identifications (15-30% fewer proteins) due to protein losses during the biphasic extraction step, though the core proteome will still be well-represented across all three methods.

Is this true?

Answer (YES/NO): NO